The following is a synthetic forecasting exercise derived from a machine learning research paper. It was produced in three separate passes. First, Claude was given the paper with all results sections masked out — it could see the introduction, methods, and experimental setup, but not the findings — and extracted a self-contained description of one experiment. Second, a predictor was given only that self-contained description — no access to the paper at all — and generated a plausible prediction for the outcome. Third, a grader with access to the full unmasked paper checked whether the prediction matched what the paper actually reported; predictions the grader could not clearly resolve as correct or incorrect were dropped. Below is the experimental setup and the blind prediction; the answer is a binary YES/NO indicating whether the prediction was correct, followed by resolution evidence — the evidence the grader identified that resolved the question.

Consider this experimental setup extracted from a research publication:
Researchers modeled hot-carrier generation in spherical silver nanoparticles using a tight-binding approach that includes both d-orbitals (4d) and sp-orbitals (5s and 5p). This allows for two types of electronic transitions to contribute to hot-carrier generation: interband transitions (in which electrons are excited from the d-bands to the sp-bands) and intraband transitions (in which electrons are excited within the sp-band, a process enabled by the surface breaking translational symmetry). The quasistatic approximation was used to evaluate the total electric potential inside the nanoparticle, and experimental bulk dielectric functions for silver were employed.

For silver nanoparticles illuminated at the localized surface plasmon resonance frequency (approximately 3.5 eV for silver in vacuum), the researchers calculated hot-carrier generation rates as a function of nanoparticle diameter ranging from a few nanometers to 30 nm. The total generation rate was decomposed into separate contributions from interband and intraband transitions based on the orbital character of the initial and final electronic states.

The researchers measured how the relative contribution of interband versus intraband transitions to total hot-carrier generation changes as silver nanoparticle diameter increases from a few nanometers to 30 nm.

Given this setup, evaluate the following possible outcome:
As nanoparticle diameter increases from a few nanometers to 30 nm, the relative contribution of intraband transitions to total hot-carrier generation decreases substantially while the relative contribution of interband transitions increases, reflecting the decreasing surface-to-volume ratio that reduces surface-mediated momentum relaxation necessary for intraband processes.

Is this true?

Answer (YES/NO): YES